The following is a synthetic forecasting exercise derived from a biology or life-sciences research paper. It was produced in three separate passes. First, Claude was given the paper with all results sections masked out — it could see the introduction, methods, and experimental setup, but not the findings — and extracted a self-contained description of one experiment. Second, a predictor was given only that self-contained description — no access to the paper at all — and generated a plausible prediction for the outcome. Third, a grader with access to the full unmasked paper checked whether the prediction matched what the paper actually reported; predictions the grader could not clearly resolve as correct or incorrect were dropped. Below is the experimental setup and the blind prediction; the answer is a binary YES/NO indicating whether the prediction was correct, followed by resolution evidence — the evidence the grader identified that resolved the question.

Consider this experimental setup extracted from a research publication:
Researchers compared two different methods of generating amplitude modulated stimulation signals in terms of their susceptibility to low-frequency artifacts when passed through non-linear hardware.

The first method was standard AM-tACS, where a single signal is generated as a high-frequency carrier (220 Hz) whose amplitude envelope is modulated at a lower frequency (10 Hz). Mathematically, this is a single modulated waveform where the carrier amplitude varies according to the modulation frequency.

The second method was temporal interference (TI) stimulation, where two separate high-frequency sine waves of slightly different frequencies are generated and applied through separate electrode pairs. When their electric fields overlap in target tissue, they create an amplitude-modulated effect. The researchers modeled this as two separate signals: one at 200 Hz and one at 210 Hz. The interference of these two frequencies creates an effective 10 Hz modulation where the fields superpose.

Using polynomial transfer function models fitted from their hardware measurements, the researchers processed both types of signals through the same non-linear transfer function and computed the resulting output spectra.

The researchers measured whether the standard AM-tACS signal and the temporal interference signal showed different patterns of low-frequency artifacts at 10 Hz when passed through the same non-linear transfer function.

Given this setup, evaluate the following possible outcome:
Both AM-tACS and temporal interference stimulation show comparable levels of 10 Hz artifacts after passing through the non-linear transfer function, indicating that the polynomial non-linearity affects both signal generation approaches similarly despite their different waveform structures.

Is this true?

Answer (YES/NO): YES